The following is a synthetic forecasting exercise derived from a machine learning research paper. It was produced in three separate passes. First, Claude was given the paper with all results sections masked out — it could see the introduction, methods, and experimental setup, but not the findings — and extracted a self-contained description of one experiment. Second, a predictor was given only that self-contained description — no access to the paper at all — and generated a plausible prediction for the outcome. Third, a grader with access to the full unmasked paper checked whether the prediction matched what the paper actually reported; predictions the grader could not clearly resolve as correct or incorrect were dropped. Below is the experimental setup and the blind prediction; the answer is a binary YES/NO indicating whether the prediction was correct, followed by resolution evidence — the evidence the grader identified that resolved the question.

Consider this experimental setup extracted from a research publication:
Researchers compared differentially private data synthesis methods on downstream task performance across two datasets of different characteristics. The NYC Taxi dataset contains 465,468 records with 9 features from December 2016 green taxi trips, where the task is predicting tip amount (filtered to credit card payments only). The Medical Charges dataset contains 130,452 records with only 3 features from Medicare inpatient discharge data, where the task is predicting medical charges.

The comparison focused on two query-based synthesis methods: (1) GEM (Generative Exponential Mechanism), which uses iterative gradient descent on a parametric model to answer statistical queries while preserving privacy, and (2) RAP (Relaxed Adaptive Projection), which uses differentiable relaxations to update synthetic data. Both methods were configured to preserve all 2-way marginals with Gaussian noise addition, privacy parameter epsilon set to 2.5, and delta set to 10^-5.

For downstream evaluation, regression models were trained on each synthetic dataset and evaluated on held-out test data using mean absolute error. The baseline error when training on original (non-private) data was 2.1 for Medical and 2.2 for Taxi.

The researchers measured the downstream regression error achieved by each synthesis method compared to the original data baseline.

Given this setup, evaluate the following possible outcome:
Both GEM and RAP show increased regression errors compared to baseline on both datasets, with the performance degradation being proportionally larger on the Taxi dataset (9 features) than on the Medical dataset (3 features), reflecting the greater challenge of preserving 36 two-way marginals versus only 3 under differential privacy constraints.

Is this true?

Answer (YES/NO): NO